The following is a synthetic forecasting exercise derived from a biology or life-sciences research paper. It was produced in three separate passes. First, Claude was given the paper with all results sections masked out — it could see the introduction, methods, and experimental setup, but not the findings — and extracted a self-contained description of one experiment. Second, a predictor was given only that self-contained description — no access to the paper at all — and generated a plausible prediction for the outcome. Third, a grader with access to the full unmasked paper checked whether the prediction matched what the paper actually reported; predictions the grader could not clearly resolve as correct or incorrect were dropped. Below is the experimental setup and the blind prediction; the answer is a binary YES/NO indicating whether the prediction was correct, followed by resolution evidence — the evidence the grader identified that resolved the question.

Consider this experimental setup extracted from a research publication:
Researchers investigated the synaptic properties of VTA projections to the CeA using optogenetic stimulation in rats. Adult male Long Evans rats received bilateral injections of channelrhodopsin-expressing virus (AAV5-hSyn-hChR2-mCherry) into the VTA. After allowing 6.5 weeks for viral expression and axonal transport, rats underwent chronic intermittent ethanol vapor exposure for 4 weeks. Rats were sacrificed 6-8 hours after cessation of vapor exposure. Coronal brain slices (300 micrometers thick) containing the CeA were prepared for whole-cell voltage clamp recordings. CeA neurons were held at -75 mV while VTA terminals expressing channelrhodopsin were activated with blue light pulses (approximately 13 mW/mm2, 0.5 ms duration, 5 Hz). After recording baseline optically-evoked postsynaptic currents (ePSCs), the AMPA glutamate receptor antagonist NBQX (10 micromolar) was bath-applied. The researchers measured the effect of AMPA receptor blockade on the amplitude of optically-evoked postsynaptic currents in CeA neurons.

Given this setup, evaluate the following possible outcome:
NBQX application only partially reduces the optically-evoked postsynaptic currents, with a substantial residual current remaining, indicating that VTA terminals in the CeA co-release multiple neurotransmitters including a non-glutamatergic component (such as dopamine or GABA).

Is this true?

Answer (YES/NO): NO